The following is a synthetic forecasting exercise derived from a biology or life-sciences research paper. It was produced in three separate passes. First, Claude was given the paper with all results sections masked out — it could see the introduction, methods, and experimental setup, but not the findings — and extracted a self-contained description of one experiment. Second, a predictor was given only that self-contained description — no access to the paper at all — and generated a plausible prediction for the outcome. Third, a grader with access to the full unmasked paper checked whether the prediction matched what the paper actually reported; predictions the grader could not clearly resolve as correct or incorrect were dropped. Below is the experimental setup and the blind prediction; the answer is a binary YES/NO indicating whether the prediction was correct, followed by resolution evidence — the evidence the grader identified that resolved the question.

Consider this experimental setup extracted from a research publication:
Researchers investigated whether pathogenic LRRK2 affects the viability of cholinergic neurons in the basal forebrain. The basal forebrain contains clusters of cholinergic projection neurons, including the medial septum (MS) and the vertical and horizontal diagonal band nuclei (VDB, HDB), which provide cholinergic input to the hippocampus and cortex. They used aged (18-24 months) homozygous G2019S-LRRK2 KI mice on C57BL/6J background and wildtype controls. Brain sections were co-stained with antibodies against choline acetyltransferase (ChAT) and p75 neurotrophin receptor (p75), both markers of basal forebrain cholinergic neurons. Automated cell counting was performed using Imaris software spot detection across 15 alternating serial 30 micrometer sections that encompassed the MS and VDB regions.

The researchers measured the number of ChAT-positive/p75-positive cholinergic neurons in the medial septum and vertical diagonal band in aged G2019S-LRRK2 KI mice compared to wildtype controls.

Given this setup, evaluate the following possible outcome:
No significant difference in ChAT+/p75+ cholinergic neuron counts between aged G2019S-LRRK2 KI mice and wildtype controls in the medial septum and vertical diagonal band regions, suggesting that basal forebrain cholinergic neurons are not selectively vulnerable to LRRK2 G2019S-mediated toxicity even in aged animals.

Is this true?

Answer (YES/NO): NO